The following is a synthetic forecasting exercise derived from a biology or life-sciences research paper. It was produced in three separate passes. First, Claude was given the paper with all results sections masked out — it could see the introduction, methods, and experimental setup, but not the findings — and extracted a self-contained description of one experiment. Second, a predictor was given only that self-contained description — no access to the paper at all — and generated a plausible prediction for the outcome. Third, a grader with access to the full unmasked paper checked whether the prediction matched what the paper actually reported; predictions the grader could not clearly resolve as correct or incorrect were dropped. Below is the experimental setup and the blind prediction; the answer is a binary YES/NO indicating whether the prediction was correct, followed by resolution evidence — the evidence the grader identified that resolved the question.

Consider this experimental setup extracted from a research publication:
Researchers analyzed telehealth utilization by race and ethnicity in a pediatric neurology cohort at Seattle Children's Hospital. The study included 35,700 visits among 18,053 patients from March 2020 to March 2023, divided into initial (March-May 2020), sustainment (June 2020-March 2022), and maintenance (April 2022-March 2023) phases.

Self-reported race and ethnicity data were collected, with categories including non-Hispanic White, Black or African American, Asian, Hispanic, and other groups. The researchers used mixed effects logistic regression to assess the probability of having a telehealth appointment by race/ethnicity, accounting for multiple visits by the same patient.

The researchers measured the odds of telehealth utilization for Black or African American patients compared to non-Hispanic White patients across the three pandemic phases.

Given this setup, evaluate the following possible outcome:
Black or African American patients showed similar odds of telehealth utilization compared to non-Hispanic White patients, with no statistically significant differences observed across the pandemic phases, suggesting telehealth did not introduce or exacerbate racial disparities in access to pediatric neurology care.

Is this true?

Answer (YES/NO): NO